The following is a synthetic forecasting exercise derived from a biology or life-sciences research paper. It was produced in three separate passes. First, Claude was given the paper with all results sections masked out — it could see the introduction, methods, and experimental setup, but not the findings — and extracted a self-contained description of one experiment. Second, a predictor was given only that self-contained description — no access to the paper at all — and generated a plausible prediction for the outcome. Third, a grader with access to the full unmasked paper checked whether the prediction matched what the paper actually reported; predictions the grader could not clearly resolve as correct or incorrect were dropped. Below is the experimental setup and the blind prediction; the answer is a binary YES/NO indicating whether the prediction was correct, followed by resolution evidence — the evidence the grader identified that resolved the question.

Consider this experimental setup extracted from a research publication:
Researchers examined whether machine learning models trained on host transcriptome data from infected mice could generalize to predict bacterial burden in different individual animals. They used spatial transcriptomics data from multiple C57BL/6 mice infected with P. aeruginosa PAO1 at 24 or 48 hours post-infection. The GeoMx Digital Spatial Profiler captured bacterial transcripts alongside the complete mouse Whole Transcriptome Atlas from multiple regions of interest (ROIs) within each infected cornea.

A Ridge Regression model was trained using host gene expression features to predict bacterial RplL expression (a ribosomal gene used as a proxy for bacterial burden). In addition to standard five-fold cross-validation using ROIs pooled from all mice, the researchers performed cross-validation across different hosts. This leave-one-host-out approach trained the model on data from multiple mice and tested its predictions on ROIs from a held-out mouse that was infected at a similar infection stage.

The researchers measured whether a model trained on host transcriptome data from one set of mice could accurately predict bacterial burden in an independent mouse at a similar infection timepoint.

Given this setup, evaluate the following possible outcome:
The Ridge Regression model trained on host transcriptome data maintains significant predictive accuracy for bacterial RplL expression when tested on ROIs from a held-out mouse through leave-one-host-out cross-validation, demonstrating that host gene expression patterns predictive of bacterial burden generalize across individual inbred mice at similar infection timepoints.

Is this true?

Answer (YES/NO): YES